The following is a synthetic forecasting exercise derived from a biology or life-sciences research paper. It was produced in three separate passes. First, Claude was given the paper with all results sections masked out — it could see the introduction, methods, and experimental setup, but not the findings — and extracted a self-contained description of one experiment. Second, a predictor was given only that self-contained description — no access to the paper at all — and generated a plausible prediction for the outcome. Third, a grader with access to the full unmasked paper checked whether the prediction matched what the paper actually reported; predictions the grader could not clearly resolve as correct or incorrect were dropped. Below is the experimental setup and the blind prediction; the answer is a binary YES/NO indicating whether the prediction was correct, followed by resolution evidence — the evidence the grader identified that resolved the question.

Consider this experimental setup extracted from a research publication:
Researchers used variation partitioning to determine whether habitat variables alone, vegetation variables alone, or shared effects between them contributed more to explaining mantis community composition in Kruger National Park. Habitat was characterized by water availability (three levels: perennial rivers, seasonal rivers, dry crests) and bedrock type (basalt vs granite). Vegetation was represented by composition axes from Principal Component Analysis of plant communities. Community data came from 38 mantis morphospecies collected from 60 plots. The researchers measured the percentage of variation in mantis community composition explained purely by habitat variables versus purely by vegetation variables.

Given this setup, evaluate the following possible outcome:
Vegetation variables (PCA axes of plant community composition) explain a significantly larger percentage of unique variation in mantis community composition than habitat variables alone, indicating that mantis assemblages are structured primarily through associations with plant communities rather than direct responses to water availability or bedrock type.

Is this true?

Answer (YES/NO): NO